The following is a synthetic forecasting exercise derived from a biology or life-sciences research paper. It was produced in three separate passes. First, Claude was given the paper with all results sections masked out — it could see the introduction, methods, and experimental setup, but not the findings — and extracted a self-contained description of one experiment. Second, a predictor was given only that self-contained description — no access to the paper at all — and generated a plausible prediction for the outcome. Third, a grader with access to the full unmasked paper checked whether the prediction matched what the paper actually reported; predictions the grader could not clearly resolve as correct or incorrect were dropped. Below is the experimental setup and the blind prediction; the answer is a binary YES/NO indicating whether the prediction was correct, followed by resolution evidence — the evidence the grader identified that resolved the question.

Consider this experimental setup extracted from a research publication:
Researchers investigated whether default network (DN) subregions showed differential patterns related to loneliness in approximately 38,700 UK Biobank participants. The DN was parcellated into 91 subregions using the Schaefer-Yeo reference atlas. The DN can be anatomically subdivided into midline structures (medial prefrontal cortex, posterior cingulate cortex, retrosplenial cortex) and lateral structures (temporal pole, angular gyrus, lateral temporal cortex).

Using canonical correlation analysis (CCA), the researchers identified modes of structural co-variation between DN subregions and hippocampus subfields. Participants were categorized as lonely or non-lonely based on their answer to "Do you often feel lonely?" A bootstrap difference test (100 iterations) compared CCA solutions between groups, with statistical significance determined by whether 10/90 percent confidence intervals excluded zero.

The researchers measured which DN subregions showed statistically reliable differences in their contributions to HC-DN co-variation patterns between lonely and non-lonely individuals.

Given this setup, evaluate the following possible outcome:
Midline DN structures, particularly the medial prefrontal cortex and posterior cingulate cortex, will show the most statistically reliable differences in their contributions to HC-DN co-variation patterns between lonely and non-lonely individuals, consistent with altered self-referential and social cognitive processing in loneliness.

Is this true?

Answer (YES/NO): YES